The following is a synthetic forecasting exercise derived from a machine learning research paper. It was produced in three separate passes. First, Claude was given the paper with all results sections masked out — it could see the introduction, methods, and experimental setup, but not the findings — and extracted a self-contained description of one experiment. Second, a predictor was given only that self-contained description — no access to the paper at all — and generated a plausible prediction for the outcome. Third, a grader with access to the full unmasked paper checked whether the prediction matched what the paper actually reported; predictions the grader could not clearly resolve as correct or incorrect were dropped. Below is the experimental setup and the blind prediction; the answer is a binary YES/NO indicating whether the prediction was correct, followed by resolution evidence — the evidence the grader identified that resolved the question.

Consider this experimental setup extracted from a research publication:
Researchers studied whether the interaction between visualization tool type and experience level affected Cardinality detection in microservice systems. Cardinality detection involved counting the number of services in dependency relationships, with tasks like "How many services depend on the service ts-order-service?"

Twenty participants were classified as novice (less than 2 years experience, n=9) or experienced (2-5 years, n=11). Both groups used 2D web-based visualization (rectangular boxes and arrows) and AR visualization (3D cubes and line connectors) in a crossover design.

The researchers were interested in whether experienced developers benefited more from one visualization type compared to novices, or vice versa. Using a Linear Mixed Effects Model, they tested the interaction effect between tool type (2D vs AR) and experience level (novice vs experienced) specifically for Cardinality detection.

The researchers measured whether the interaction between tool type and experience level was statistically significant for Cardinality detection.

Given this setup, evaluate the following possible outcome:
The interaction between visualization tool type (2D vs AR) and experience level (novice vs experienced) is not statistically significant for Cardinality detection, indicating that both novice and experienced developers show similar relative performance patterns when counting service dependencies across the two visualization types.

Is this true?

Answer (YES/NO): YES